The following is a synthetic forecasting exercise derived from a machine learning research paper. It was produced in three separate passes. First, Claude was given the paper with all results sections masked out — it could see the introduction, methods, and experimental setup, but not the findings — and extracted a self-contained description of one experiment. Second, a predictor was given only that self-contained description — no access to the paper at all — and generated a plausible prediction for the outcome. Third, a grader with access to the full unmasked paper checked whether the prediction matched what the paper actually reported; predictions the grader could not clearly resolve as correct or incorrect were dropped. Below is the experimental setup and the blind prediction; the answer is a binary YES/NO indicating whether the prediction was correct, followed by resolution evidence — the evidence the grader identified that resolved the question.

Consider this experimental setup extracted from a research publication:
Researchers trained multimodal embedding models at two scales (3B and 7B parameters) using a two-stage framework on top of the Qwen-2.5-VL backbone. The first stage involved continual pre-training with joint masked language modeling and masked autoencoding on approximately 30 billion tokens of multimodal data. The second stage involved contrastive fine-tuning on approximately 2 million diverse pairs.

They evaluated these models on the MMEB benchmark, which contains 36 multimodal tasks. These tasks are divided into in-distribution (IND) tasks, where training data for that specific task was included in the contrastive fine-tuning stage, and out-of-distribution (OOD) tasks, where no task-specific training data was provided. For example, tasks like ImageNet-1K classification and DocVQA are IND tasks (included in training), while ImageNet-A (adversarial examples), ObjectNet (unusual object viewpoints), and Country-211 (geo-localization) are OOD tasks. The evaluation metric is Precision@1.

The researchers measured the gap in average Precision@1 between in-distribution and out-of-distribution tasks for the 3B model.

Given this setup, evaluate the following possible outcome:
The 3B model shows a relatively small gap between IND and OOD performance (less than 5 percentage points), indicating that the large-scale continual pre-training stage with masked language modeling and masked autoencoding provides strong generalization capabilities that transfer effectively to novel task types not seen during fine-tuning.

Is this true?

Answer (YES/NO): NO